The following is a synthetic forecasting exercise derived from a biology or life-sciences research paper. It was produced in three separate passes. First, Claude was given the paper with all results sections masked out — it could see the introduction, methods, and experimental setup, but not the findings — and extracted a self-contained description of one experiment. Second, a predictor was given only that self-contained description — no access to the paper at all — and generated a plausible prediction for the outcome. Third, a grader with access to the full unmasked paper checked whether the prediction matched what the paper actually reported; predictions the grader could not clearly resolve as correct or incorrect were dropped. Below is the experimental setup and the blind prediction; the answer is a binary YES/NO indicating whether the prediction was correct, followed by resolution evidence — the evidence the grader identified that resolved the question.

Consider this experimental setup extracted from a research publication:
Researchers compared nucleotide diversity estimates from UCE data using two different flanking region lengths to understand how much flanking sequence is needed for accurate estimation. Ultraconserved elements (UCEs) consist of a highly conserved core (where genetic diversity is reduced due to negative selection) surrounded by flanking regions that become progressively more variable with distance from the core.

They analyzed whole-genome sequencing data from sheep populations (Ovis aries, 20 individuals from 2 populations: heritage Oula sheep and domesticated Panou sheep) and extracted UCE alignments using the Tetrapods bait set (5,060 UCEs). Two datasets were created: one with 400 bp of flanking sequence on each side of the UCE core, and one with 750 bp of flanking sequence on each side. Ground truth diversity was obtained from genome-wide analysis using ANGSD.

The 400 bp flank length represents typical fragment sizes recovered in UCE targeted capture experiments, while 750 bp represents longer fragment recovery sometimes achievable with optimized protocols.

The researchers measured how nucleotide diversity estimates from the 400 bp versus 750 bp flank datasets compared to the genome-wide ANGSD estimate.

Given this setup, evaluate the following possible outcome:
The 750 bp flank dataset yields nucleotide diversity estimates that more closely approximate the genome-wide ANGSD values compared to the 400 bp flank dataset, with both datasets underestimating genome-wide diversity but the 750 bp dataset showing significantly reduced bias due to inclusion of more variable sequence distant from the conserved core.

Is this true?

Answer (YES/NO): NO